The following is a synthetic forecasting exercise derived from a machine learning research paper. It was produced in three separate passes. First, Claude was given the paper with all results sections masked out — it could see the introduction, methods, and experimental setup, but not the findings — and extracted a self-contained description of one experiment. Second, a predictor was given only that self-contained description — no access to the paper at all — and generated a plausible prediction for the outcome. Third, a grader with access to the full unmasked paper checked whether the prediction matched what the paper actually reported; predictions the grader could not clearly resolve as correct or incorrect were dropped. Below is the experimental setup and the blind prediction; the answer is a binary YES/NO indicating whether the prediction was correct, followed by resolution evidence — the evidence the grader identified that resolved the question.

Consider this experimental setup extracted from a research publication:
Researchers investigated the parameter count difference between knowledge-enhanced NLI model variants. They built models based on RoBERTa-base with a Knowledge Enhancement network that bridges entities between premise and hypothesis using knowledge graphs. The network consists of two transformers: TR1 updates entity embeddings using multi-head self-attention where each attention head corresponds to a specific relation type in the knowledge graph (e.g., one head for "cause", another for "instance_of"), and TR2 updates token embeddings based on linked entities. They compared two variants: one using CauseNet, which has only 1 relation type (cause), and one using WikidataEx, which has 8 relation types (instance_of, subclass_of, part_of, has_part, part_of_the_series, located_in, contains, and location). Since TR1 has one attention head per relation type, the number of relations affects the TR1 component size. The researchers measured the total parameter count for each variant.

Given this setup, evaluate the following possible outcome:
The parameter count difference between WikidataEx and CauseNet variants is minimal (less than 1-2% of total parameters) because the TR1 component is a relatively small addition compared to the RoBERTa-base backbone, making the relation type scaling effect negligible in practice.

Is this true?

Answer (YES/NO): NO